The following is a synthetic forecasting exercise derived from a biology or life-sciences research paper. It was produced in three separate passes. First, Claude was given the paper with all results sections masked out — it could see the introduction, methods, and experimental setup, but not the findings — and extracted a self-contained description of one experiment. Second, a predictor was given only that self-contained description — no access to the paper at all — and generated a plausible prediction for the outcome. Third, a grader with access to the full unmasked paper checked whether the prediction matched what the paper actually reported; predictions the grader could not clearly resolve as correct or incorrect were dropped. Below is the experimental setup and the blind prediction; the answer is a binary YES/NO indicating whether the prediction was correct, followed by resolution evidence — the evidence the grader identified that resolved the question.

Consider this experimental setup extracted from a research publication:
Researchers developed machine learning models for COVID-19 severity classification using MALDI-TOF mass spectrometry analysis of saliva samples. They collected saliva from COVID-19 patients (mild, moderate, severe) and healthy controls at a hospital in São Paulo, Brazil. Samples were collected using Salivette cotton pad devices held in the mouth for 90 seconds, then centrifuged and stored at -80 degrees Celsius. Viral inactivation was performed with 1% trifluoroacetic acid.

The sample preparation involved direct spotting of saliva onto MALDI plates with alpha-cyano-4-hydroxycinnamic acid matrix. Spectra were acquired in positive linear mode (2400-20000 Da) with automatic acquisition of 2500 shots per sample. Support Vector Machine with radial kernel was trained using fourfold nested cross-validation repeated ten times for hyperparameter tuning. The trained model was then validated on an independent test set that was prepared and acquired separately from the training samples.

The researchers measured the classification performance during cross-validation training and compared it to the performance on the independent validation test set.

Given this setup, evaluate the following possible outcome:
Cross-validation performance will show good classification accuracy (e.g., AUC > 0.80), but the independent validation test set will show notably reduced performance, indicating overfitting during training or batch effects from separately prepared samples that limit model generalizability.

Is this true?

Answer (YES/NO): YES